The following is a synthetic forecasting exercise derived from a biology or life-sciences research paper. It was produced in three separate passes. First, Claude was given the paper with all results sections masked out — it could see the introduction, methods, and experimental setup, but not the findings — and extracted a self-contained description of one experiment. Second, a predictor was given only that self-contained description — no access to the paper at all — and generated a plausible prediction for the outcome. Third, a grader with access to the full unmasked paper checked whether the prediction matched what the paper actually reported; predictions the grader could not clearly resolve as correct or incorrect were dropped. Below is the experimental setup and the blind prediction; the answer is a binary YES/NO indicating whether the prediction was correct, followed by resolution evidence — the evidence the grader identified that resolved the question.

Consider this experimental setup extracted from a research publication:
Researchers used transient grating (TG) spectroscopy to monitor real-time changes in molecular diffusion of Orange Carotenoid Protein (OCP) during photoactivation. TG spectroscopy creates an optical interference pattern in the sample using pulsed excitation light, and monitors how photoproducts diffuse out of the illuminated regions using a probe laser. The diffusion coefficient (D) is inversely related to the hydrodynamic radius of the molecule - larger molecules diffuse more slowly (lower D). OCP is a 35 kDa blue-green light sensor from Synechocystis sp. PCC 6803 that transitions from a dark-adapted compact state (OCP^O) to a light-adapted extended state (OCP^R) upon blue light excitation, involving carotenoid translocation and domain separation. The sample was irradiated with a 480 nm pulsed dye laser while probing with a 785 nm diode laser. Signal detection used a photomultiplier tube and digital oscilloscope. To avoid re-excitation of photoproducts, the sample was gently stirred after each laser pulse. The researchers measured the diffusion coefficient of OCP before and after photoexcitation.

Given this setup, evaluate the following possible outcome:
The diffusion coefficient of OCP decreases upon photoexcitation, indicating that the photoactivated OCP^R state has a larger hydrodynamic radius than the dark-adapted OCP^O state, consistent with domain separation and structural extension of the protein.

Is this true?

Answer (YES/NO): YES